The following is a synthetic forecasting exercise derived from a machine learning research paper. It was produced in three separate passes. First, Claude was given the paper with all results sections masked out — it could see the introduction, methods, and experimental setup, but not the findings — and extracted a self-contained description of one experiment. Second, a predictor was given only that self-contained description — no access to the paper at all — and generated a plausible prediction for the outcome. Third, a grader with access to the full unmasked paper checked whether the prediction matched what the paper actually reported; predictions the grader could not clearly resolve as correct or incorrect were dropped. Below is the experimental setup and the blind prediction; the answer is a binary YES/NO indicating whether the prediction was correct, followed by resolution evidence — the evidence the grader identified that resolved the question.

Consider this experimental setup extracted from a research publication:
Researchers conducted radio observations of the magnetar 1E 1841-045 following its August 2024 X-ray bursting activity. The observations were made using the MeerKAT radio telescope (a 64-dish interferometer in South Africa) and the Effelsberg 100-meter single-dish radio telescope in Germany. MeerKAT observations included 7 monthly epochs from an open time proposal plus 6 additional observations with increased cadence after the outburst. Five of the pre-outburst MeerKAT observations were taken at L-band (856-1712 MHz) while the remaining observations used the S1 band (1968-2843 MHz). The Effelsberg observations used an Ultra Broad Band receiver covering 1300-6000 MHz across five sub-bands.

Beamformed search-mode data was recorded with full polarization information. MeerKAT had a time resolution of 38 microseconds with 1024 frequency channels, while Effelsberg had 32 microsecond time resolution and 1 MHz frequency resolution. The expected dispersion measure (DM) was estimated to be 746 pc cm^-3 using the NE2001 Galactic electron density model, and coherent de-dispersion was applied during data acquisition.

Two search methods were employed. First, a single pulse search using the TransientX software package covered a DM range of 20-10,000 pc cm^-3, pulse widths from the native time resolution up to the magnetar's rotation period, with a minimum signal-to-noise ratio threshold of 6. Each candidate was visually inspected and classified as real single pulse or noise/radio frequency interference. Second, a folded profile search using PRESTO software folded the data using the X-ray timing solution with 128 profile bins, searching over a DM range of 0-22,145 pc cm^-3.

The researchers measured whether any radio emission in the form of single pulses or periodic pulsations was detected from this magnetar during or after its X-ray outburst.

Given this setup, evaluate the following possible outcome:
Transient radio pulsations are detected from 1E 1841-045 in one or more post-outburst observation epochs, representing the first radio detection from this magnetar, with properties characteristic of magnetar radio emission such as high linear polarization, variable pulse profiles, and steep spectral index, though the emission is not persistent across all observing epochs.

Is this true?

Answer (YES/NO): NO